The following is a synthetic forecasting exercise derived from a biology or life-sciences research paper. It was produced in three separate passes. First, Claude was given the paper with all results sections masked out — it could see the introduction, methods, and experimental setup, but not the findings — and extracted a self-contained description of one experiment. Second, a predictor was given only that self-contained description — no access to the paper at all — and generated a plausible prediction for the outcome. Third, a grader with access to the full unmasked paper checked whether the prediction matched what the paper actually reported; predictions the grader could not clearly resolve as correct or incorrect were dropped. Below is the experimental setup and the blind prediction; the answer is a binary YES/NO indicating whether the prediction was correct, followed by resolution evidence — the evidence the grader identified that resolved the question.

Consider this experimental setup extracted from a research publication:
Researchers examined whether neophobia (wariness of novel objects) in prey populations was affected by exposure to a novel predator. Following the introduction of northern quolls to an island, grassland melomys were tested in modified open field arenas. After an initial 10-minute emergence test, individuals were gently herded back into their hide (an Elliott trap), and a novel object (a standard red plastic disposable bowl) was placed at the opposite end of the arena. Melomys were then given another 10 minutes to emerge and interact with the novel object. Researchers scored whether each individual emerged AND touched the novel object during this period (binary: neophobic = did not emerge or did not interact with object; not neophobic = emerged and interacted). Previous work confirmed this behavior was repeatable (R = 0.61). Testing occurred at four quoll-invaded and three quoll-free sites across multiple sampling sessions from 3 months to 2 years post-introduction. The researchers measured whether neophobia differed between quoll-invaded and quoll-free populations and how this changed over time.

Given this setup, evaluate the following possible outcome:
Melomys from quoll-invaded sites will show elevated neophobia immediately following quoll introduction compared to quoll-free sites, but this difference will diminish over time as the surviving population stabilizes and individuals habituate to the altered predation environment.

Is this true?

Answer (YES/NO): NO